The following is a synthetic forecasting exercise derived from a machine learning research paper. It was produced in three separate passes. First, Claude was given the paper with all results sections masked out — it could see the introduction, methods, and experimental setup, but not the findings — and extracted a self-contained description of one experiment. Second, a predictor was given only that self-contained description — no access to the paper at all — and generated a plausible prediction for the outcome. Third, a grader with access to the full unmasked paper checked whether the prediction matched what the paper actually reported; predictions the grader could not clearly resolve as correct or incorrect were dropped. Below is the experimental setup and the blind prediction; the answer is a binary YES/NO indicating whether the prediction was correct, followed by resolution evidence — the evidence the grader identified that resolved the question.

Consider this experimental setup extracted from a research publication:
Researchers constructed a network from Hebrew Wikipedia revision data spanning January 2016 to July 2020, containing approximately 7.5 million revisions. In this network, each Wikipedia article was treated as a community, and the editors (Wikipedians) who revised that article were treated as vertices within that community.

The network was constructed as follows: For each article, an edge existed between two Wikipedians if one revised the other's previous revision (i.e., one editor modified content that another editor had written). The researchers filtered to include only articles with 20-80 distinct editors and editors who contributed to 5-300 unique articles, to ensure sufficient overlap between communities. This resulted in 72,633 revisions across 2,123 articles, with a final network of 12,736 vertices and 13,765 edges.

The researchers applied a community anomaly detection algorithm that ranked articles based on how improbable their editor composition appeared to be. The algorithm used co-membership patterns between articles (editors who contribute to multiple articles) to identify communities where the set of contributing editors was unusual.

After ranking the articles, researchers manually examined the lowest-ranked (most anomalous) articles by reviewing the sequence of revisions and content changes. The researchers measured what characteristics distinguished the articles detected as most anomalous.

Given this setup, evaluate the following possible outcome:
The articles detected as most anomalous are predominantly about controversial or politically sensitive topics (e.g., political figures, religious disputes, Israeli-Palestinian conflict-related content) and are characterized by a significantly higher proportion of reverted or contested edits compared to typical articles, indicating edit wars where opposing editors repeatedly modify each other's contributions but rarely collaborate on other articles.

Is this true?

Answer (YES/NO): NO